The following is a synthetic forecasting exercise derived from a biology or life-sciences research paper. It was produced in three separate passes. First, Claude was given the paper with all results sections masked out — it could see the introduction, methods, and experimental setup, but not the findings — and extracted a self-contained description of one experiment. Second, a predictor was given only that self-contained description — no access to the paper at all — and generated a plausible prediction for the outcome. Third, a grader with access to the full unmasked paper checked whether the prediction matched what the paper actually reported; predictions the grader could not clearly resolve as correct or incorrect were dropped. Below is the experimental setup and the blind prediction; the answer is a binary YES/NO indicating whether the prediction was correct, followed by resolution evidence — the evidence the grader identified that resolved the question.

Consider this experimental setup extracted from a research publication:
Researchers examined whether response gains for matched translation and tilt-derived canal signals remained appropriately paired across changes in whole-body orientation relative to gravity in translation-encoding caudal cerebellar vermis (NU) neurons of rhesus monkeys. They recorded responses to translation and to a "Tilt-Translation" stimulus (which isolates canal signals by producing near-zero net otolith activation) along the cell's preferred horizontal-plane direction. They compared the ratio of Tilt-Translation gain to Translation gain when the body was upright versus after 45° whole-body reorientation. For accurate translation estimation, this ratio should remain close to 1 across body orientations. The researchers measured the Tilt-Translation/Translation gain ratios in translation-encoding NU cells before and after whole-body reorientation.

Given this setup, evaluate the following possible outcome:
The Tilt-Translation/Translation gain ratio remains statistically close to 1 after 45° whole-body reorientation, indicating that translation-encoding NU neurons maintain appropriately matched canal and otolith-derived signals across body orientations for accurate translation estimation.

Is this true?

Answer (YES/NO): YES